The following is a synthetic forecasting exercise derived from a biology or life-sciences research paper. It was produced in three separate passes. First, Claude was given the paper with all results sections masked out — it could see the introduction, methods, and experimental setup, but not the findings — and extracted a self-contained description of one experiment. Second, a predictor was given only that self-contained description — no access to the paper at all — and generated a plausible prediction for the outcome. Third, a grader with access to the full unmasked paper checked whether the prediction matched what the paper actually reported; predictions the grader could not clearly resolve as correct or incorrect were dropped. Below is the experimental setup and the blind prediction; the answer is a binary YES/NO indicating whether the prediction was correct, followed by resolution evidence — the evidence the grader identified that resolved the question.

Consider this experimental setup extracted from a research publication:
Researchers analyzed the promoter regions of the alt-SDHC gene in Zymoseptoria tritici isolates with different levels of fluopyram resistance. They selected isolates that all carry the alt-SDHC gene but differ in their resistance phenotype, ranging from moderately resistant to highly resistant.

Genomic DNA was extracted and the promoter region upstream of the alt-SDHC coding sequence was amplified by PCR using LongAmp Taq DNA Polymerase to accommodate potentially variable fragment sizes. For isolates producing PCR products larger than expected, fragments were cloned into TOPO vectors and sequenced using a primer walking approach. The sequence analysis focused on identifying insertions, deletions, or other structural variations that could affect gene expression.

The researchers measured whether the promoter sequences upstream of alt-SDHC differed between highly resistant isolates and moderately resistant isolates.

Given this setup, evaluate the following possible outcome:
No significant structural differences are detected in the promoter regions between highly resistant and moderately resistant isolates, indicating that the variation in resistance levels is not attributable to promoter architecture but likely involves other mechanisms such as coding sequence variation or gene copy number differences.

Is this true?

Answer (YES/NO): NO